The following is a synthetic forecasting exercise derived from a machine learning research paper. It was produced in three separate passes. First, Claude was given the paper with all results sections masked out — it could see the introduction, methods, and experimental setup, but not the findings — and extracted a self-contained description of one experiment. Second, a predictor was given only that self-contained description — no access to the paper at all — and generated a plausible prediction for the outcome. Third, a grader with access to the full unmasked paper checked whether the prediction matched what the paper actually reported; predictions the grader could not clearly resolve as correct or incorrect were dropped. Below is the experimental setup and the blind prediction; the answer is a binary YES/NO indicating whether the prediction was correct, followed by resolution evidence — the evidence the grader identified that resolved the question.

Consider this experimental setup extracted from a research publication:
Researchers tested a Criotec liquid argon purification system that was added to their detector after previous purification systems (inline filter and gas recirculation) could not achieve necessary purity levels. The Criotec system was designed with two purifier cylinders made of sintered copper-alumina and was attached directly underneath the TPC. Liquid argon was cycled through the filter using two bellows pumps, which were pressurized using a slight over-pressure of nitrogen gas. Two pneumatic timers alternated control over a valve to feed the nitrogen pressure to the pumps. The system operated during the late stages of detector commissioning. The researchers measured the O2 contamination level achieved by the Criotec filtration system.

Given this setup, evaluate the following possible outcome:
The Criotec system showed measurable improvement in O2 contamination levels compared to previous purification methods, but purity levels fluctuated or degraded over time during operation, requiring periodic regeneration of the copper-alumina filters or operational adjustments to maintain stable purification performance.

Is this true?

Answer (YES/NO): NO